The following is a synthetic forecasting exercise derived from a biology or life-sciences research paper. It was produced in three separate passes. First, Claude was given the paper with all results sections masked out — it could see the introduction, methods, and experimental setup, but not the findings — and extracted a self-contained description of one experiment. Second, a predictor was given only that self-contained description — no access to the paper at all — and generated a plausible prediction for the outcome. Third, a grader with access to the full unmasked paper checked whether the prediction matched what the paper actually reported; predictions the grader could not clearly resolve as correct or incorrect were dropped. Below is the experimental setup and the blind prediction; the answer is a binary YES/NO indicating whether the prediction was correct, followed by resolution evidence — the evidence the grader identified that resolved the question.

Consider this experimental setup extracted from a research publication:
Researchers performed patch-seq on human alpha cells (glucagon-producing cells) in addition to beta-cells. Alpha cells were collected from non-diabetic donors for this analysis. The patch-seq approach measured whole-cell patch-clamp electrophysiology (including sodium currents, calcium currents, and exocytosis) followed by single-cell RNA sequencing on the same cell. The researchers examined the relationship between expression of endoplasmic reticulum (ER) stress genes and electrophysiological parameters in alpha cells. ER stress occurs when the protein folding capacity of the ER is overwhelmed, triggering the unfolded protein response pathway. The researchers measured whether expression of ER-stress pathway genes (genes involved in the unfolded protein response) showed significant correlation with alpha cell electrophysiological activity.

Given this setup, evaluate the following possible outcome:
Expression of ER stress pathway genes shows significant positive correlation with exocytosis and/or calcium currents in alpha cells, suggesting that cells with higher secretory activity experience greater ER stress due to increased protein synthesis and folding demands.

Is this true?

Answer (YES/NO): NO